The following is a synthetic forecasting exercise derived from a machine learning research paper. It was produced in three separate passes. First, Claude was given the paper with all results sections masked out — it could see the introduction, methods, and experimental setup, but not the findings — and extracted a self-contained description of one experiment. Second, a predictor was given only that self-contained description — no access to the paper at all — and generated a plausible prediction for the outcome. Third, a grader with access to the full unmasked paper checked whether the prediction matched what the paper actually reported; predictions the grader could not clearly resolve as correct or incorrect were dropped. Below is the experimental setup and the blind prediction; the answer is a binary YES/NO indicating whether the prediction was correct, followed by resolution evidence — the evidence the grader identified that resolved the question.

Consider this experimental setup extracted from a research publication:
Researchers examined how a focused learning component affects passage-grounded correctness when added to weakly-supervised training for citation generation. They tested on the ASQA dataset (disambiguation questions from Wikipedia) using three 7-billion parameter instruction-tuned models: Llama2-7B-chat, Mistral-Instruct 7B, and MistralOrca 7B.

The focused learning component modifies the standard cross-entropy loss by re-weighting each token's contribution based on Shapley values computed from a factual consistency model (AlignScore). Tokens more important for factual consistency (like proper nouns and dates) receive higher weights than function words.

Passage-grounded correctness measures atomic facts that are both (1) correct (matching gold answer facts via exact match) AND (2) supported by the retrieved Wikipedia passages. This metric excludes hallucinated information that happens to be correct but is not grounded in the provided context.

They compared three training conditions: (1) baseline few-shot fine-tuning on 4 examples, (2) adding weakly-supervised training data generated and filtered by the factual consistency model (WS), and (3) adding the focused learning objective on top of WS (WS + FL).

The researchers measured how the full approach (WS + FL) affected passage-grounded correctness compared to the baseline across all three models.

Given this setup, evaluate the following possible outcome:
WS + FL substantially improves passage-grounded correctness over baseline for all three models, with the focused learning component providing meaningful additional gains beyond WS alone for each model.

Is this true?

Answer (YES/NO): NO